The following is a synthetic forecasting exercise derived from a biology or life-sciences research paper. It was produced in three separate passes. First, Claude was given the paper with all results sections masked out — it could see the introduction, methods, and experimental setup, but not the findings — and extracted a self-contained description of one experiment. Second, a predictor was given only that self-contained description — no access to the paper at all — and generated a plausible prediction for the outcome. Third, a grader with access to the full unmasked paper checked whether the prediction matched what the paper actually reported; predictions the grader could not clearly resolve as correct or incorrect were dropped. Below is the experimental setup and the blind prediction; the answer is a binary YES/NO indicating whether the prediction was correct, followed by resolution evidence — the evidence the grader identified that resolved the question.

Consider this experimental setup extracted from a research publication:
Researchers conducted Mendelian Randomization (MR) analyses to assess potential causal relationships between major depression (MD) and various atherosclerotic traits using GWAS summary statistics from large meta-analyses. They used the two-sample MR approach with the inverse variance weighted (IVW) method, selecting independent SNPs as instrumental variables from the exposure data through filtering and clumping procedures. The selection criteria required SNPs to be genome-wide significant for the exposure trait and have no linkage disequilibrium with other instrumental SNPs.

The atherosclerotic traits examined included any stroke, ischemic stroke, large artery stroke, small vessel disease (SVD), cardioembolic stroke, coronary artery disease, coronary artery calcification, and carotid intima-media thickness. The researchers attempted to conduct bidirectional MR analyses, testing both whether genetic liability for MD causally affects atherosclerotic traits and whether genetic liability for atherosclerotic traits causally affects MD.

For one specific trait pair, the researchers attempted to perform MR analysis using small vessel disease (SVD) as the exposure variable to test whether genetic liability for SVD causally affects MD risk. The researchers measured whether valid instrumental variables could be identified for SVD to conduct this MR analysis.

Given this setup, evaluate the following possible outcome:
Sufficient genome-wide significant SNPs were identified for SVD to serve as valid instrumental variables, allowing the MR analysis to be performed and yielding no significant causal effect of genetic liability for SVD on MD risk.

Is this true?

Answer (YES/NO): NO